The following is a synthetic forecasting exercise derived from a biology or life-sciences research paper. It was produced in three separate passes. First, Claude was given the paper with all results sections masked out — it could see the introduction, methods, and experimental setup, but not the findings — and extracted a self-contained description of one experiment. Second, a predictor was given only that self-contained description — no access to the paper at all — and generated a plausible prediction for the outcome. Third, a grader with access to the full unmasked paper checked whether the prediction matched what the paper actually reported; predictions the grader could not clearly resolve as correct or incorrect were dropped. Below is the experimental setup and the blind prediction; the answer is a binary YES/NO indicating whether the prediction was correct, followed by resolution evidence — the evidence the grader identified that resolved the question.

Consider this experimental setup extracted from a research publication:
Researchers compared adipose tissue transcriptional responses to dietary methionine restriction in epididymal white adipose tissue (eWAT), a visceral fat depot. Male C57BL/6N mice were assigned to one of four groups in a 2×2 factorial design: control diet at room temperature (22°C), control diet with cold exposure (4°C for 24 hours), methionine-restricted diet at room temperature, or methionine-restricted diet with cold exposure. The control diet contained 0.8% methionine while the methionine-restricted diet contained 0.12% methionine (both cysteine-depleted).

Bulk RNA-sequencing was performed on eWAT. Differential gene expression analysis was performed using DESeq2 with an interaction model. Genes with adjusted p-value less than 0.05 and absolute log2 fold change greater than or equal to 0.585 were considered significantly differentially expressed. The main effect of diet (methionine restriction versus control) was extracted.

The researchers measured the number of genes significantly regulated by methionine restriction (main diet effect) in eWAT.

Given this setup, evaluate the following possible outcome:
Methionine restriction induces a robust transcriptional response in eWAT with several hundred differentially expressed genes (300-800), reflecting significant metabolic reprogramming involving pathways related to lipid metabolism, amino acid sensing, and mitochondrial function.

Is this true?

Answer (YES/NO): NO